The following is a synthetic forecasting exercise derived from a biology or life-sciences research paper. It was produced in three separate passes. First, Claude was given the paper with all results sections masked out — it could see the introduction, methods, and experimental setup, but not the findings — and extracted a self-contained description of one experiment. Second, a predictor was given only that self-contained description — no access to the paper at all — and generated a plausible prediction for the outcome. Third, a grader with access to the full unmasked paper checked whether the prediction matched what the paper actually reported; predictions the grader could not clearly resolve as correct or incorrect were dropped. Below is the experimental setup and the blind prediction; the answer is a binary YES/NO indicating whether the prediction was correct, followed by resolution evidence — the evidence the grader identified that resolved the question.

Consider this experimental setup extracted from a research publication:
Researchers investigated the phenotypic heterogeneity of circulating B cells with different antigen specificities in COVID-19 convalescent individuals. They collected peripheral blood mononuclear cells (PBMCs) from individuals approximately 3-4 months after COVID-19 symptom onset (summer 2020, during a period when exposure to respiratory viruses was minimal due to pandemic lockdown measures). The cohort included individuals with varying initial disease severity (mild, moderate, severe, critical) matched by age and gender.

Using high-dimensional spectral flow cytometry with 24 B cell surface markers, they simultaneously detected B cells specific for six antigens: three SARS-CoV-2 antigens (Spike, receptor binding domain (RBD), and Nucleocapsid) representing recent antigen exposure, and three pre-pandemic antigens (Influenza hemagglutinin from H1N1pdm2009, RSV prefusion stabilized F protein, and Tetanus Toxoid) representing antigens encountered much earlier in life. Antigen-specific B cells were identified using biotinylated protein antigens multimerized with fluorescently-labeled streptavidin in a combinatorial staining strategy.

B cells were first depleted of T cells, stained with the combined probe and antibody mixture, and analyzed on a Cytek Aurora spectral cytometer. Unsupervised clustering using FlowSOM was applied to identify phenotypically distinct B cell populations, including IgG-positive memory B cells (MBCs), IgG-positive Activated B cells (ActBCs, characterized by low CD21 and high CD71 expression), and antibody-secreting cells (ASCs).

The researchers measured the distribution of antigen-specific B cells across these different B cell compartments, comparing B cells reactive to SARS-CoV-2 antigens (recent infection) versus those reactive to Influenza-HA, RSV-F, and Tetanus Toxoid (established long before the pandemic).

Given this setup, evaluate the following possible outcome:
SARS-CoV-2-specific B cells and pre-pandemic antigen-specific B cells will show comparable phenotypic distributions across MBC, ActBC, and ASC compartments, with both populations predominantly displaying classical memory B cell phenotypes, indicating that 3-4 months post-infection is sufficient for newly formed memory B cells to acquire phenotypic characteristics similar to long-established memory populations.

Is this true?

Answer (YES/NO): NO